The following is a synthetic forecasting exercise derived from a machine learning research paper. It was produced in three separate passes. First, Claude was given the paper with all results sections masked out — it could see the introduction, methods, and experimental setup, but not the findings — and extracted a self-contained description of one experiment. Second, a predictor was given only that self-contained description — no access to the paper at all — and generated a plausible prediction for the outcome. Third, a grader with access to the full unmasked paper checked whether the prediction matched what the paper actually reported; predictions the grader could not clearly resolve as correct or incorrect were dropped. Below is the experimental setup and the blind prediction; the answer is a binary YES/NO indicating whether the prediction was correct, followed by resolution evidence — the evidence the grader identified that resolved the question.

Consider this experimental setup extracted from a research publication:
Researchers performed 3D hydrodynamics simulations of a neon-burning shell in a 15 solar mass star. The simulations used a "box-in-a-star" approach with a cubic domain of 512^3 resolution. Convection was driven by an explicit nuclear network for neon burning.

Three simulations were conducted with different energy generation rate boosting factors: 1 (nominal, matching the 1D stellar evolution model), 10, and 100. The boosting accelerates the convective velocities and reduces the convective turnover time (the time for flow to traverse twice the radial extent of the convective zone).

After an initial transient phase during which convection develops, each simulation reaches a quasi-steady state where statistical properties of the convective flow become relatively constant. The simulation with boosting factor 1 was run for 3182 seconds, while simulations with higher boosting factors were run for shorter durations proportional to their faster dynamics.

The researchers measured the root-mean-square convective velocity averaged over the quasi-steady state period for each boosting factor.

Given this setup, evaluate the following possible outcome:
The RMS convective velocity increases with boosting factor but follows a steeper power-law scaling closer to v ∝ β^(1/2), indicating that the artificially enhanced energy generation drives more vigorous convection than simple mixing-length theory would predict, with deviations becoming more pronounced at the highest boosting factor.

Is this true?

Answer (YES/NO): NO